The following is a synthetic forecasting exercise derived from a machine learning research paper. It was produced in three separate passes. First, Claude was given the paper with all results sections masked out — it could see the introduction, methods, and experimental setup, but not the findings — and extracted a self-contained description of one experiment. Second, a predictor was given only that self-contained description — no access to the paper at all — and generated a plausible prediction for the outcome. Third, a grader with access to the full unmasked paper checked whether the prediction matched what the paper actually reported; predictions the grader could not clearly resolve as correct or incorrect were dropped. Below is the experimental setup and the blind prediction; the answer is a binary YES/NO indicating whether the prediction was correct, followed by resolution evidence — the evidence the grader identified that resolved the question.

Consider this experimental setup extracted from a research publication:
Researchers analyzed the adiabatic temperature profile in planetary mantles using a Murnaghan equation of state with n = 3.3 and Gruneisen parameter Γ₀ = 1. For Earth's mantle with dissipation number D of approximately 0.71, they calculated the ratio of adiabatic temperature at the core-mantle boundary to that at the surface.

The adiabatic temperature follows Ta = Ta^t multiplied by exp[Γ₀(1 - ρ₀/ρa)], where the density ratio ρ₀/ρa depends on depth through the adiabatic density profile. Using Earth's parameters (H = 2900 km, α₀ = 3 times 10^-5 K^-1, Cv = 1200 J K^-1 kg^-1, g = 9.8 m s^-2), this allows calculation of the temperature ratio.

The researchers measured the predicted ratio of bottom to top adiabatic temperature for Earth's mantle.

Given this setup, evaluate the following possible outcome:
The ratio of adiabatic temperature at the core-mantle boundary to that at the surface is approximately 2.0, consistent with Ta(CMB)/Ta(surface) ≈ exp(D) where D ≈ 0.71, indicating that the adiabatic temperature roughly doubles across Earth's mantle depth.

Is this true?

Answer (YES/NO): NO